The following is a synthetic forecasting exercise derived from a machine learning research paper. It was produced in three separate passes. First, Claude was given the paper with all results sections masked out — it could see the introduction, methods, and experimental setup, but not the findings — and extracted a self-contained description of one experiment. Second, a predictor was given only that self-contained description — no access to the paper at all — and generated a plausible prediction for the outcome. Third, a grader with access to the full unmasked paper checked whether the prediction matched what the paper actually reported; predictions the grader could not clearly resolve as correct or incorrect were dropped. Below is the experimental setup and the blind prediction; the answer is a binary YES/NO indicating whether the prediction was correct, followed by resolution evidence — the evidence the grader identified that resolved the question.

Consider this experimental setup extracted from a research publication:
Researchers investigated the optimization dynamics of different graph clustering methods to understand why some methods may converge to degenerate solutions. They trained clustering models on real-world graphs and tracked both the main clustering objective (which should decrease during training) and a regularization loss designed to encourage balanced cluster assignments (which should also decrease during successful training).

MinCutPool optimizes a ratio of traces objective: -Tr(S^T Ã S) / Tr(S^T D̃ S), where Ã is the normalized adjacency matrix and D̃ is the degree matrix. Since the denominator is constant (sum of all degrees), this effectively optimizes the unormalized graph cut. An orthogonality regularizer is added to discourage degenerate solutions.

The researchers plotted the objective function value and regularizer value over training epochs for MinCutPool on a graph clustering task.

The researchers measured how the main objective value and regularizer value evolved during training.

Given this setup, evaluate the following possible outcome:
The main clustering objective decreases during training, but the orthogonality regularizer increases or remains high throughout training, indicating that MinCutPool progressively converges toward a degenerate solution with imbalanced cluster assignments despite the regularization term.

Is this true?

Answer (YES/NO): NO